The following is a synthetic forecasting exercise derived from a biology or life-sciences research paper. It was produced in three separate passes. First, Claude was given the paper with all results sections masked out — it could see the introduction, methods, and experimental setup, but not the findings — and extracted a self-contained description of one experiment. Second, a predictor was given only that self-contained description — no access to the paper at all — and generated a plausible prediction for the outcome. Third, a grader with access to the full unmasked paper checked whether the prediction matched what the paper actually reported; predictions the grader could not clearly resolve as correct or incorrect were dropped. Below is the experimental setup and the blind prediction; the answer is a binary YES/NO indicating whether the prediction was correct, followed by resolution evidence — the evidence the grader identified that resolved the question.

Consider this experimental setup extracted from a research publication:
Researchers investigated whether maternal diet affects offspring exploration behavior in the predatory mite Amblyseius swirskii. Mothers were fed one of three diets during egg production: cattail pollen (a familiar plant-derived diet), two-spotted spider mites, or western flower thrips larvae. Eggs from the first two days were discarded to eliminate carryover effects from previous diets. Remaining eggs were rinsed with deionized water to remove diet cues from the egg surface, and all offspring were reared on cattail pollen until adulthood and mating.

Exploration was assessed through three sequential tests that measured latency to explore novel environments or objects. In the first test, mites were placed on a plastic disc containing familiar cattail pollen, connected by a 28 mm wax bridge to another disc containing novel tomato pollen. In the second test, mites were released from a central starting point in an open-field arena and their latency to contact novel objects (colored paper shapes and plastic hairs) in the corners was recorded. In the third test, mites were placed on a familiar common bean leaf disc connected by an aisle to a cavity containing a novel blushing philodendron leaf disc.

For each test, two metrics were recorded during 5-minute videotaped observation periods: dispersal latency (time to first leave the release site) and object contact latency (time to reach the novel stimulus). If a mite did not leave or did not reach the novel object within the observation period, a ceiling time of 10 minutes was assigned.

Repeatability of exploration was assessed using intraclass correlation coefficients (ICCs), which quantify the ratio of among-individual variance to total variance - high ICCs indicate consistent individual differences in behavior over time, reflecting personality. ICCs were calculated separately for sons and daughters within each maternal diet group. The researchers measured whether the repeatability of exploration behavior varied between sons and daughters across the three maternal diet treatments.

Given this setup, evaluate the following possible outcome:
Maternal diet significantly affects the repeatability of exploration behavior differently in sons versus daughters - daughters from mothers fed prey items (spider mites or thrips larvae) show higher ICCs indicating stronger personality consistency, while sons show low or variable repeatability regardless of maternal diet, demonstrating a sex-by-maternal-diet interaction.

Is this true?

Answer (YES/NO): NO